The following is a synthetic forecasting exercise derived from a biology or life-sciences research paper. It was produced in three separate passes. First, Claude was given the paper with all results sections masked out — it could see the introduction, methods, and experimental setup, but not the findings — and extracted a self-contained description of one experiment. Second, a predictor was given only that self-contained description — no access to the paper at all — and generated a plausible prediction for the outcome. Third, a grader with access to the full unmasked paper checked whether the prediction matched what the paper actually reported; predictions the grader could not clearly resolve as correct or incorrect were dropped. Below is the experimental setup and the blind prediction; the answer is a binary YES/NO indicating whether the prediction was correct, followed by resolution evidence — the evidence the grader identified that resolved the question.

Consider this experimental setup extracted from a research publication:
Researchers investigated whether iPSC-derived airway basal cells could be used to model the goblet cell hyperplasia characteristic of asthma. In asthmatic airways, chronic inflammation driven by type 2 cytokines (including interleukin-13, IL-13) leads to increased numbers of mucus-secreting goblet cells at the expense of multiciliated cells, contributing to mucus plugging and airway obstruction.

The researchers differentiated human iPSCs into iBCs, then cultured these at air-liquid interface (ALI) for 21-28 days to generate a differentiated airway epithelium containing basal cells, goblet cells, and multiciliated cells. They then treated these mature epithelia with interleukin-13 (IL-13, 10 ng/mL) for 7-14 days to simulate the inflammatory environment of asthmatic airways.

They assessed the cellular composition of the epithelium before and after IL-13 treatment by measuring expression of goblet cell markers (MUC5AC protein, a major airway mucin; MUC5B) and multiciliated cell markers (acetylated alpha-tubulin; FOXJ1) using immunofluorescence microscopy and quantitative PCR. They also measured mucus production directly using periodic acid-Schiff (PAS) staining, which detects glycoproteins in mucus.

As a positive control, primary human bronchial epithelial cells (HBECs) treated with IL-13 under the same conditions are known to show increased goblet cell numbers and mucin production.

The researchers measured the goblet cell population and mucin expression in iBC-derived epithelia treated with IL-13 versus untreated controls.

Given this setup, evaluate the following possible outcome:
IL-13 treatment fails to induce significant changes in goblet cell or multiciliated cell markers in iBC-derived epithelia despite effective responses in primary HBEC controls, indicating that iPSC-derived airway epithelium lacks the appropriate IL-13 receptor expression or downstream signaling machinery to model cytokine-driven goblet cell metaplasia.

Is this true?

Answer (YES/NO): NO